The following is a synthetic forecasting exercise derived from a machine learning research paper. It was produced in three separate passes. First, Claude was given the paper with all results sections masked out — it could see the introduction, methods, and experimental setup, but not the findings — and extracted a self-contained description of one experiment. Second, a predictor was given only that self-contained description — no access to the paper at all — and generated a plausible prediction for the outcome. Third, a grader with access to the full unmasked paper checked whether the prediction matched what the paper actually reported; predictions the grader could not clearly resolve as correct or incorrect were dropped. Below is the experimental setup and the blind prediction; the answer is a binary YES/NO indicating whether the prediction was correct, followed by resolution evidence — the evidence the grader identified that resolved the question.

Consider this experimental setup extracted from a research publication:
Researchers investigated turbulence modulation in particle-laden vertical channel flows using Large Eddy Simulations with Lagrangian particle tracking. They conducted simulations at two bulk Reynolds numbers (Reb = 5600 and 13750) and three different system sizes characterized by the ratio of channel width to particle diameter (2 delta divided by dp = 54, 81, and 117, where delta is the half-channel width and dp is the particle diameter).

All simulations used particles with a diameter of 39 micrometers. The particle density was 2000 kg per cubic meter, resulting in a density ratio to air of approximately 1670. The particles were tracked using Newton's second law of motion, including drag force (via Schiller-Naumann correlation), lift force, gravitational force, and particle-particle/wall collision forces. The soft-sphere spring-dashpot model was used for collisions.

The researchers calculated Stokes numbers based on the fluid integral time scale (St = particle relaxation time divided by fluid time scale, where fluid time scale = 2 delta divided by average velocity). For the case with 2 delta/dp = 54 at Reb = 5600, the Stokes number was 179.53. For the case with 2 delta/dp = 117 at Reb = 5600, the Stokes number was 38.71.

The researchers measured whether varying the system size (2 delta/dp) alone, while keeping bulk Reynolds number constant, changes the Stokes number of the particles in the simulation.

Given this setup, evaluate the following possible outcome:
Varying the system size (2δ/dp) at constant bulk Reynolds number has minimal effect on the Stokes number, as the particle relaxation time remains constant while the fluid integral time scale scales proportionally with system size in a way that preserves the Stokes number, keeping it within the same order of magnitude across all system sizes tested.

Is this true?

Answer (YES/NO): NO